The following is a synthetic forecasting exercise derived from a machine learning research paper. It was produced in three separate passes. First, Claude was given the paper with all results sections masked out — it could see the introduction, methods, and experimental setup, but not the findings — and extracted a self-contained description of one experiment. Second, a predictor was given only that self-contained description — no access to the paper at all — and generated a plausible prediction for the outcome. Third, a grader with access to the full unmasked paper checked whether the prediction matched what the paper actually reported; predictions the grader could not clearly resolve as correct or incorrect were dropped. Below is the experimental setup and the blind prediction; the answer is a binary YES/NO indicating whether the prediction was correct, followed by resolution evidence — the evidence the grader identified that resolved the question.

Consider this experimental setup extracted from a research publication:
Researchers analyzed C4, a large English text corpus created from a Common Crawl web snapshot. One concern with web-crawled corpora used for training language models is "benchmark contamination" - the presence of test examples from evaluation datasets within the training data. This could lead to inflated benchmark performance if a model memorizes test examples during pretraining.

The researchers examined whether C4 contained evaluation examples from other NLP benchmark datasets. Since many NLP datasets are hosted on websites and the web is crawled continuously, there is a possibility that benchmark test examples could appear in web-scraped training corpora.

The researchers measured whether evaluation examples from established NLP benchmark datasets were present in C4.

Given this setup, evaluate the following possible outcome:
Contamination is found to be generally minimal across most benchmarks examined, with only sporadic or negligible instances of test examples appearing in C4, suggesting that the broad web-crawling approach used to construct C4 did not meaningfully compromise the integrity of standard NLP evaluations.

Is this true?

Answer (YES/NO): NO